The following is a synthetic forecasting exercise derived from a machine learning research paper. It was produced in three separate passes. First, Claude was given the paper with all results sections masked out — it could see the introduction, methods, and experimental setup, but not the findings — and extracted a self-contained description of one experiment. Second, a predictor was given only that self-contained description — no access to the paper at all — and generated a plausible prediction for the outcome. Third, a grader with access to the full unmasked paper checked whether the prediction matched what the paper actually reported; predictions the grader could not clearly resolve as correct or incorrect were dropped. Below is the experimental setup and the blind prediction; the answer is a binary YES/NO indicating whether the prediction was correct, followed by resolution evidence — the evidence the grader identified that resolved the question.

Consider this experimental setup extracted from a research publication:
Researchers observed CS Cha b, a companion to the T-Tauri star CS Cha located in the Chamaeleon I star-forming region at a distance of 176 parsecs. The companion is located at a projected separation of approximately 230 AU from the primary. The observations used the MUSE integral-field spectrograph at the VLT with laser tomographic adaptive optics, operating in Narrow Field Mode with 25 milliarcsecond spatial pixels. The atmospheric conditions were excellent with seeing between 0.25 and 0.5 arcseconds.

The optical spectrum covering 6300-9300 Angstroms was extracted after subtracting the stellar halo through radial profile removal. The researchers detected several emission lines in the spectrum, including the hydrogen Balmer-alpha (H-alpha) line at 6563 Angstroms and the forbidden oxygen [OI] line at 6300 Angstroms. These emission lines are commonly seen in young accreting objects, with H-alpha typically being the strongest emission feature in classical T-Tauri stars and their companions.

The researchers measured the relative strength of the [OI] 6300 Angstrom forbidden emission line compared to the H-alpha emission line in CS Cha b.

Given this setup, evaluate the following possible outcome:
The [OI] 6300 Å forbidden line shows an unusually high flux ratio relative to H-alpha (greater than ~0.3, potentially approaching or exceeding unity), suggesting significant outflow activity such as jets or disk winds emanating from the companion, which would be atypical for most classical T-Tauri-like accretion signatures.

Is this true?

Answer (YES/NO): YES